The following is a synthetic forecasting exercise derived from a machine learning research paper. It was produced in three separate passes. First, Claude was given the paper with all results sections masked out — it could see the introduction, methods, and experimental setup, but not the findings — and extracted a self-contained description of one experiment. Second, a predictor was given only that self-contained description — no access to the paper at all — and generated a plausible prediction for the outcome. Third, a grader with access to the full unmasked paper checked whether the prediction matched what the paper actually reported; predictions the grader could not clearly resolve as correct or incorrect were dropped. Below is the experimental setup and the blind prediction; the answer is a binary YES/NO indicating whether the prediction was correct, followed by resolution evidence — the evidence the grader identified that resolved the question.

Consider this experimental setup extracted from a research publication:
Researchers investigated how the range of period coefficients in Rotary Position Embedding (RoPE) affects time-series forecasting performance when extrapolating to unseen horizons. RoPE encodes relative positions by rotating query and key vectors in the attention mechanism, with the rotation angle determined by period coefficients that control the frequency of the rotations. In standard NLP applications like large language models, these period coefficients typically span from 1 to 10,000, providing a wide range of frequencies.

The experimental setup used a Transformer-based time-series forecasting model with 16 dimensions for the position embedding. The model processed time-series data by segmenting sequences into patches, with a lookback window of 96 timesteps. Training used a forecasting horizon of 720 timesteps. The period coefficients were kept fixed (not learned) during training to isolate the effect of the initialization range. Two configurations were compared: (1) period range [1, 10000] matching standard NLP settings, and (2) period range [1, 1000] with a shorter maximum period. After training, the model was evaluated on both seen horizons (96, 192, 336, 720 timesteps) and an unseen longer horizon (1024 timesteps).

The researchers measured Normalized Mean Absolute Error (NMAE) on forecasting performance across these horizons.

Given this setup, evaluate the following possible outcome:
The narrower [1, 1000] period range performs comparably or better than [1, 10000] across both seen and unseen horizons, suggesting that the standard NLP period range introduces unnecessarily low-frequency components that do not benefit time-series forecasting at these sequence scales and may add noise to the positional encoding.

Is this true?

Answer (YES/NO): YES